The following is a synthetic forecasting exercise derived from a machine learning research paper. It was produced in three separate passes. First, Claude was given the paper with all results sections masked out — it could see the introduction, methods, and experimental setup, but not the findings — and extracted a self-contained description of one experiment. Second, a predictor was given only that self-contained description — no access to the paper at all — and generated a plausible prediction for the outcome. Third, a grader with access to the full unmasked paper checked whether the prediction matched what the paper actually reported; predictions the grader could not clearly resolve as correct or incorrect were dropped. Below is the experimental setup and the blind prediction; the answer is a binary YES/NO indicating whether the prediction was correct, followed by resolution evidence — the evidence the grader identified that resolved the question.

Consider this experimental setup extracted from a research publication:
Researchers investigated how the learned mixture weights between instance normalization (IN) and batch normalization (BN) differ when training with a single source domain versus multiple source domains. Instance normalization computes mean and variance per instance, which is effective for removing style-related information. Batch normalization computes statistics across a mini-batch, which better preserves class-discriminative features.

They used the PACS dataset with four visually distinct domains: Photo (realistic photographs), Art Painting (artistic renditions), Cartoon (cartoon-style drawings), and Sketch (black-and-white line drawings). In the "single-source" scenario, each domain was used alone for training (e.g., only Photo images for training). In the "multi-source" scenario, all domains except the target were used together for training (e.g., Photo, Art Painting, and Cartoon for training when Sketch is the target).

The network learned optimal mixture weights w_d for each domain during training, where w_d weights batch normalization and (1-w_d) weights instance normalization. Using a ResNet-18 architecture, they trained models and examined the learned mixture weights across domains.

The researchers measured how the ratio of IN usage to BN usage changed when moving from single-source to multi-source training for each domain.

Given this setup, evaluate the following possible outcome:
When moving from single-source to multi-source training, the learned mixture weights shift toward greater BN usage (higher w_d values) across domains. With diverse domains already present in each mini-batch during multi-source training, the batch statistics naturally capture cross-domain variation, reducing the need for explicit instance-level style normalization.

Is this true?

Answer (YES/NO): NO